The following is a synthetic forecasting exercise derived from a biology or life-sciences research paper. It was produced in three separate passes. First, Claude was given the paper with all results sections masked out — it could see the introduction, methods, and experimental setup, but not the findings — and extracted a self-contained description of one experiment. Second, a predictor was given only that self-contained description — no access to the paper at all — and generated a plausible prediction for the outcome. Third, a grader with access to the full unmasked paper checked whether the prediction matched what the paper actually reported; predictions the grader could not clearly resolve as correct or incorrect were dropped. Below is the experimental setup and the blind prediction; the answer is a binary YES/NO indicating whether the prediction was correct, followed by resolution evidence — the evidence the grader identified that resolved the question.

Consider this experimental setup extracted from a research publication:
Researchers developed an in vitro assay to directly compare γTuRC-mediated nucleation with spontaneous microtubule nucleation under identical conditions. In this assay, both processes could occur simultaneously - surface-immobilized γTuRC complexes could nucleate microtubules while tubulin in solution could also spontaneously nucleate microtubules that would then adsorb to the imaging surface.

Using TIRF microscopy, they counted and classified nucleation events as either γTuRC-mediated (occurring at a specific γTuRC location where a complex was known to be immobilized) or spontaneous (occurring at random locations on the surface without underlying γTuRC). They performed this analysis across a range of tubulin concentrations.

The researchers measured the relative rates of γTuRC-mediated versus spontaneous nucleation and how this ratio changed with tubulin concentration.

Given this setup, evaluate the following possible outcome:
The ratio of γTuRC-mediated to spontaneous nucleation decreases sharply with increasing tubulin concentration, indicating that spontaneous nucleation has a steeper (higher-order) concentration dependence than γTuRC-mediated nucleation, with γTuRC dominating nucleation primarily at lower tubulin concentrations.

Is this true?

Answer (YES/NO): NO